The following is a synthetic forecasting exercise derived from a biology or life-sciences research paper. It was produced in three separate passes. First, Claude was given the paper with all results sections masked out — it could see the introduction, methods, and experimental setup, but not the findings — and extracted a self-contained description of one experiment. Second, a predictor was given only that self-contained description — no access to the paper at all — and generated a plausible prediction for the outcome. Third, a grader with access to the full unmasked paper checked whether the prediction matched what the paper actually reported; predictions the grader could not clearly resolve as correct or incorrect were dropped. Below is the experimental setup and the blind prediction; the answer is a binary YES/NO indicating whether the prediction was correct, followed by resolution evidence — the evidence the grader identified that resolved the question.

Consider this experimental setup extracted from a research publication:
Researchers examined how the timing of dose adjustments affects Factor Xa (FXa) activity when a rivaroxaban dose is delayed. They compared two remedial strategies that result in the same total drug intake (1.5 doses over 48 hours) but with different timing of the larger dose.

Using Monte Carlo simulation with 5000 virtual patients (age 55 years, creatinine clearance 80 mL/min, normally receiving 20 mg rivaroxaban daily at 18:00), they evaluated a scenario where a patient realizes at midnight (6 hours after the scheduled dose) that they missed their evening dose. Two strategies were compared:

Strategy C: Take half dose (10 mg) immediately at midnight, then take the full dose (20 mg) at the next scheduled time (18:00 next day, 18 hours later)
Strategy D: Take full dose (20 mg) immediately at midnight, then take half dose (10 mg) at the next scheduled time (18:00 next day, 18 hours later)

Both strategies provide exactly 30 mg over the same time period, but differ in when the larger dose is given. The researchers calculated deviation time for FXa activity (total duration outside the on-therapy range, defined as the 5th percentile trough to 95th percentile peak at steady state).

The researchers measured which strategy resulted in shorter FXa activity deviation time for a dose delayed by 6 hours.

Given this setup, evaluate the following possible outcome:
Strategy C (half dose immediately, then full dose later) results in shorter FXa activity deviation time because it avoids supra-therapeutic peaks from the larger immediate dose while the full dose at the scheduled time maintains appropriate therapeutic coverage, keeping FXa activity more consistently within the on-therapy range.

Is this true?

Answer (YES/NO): NO